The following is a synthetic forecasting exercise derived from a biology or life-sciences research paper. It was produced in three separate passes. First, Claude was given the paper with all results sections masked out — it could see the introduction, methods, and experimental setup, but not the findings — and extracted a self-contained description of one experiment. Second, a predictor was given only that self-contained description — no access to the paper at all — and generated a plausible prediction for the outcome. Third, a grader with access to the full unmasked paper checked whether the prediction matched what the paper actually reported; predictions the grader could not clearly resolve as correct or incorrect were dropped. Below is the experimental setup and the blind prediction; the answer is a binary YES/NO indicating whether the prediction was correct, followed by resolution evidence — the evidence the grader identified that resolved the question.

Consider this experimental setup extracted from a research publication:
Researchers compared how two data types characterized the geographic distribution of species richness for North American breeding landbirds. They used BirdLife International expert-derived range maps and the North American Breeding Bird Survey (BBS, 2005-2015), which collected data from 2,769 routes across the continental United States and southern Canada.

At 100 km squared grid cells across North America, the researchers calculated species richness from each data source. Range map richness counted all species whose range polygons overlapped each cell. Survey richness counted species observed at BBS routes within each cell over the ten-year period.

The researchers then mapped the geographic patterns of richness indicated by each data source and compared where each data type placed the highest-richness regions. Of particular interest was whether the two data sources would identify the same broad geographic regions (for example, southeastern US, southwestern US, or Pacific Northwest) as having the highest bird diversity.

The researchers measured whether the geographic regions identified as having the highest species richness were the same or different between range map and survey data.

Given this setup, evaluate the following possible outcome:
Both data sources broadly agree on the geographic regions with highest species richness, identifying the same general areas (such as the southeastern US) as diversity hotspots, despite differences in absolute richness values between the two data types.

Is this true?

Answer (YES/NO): NO